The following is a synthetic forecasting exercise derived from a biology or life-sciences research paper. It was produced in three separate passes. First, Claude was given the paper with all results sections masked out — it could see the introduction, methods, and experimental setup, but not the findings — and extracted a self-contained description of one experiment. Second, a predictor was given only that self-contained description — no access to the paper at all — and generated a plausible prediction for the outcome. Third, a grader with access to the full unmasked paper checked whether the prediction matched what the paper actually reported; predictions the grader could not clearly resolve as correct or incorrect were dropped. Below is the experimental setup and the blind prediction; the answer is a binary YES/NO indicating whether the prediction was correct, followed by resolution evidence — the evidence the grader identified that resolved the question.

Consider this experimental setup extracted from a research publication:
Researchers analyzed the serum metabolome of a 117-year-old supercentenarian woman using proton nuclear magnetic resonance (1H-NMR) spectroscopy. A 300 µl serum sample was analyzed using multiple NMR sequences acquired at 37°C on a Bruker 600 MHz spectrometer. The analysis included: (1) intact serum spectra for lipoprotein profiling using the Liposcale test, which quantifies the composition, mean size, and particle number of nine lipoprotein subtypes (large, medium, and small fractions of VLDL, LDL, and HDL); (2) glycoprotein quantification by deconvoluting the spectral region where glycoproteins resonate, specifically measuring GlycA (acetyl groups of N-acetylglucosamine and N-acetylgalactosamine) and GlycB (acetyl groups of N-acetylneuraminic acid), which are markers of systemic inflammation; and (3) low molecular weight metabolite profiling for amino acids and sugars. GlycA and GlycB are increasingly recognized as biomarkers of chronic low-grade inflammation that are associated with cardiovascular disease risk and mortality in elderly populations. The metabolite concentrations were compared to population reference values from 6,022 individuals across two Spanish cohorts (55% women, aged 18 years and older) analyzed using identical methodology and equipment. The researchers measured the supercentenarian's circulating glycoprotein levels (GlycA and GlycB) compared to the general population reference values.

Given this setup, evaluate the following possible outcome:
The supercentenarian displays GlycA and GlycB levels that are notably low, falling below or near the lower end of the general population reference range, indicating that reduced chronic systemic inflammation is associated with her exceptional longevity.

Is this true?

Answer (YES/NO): YES